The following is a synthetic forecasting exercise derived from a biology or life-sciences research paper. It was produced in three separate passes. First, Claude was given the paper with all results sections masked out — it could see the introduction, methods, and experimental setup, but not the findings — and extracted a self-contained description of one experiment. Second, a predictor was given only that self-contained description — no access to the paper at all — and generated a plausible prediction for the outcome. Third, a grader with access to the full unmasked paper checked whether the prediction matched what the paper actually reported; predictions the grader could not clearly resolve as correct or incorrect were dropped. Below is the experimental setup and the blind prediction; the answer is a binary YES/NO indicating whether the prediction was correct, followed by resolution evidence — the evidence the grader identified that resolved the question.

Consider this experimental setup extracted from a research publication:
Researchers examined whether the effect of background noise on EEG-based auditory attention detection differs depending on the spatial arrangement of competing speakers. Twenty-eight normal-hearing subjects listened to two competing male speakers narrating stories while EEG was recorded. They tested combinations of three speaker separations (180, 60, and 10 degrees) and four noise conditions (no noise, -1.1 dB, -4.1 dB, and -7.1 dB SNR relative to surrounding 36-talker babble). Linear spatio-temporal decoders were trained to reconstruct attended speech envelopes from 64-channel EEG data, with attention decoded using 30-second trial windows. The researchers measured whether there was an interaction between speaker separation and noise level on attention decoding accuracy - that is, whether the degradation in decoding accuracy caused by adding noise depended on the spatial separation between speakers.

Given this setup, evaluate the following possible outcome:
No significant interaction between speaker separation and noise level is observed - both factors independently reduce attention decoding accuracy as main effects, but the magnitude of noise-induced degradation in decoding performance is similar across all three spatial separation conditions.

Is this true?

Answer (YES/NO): NO